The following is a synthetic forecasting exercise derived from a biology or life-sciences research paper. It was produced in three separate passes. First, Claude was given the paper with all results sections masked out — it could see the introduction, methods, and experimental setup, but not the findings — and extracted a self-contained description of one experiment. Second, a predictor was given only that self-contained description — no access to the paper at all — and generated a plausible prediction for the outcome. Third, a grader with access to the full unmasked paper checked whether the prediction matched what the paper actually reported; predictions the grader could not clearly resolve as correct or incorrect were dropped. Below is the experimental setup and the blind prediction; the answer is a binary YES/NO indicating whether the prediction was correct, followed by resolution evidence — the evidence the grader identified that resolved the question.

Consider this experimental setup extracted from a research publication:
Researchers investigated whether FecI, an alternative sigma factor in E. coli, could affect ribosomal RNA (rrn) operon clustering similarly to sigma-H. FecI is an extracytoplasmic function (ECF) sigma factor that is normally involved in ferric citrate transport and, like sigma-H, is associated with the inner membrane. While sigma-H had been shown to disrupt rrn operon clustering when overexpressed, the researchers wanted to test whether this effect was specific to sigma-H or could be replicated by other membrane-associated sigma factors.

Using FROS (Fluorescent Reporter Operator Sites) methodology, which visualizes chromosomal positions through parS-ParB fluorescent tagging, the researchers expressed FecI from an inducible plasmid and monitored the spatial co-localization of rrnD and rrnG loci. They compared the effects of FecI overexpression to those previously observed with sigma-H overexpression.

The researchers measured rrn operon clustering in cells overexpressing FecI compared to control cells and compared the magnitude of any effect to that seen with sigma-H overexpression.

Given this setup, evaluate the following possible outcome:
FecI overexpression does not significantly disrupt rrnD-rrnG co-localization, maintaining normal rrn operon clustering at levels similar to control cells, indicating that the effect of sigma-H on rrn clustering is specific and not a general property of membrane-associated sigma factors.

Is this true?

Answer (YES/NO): NO